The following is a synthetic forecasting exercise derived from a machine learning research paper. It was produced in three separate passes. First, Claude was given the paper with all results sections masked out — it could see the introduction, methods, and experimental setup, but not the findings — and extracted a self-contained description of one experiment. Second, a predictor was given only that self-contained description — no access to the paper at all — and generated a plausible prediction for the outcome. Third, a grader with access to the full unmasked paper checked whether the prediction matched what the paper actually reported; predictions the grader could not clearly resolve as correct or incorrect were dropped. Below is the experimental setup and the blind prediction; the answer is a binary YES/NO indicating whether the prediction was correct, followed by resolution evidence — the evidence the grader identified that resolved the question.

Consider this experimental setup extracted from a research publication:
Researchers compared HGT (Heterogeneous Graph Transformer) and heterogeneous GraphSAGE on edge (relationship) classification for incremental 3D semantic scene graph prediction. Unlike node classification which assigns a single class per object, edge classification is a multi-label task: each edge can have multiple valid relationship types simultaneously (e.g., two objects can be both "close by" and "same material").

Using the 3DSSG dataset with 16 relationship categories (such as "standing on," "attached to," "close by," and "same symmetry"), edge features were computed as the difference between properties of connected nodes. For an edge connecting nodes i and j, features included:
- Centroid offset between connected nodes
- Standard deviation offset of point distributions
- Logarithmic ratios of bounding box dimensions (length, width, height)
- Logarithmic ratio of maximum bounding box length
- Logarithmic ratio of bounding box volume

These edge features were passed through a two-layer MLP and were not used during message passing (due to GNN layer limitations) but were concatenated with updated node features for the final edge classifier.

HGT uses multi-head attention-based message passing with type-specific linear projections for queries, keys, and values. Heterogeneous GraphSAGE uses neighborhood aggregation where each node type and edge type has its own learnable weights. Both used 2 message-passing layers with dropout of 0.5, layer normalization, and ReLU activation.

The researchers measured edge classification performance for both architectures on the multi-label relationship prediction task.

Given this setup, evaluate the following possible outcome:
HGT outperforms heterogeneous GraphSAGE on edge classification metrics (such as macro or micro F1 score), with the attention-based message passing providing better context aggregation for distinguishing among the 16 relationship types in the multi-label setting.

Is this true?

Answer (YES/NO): NO